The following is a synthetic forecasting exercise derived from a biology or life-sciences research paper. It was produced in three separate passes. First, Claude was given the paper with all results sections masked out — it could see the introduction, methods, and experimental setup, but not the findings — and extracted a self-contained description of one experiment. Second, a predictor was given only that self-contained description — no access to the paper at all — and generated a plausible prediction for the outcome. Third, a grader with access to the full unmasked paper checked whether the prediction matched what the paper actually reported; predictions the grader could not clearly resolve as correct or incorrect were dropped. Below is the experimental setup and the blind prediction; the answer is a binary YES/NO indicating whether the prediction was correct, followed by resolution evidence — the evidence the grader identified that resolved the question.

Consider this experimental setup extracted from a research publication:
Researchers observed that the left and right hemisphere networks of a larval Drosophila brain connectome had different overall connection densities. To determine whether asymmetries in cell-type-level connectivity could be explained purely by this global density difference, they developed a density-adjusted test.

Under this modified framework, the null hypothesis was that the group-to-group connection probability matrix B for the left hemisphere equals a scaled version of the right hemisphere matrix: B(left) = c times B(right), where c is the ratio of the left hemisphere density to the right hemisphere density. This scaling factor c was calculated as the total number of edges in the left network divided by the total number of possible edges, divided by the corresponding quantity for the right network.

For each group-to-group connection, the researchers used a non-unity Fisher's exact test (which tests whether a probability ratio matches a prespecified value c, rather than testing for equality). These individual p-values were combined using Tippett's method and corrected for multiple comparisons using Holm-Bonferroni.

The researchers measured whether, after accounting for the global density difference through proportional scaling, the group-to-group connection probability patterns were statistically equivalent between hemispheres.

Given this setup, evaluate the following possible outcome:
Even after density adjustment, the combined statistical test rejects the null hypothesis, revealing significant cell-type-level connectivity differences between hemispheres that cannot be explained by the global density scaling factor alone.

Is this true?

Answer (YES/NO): YES